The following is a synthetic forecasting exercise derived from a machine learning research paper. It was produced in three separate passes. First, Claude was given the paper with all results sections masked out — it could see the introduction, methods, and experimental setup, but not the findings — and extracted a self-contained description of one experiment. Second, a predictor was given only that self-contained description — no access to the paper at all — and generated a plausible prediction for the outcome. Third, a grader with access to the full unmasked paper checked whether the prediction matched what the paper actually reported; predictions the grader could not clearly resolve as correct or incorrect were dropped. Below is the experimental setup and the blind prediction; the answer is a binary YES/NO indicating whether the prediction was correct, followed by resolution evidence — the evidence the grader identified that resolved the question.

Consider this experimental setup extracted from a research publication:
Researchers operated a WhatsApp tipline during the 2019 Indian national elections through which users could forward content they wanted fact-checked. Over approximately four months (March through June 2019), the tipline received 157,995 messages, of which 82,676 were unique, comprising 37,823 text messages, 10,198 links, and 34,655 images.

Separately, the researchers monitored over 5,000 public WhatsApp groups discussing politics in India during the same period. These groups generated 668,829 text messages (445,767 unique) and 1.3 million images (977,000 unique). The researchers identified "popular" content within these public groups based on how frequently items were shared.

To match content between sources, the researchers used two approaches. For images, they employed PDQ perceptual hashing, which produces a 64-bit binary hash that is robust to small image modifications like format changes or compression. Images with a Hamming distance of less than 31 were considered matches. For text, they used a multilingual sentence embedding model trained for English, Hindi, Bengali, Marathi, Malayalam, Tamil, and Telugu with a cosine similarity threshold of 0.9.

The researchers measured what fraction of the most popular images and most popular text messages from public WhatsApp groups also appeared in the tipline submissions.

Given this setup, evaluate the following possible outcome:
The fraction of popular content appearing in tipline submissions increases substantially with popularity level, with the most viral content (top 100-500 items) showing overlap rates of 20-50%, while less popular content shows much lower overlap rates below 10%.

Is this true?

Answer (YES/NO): NO